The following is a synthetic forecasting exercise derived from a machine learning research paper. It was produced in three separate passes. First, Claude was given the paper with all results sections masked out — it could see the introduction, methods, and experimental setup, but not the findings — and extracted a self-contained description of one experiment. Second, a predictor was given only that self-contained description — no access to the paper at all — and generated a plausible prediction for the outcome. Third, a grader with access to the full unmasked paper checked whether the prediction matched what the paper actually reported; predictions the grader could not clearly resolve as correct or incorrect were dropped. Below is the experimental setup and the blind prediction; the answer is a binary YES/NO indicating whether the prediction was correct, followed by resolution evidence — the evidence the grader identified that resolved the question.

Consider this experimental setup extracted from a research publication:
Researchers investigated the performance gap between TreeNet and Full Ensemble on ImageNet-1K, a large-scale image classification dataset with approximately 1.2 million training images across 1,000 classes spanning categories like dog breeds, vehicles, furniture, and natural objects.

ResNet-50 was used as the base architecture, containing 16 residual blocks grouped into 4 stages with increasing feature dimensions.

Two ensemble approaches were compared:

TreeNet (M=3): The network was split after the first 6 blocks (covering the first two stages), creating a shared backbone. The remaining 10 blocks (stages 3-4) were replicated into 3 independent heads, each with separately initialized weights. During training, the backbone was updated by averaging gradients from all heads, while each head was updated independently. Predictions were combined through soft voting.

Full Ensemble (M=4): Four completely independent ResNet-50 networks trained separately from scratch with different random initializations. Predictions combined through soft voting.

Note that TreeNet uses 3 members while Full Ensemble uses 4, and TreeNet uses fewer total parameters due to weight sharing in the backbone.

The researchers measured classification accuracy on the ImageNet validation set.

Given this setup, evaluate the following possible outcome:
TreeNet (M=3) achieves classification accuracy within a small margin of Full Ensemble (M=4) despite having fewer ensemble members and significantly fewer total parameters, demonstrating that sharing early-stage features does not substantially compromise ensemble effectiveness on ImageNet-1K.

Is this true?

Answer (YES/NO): NO